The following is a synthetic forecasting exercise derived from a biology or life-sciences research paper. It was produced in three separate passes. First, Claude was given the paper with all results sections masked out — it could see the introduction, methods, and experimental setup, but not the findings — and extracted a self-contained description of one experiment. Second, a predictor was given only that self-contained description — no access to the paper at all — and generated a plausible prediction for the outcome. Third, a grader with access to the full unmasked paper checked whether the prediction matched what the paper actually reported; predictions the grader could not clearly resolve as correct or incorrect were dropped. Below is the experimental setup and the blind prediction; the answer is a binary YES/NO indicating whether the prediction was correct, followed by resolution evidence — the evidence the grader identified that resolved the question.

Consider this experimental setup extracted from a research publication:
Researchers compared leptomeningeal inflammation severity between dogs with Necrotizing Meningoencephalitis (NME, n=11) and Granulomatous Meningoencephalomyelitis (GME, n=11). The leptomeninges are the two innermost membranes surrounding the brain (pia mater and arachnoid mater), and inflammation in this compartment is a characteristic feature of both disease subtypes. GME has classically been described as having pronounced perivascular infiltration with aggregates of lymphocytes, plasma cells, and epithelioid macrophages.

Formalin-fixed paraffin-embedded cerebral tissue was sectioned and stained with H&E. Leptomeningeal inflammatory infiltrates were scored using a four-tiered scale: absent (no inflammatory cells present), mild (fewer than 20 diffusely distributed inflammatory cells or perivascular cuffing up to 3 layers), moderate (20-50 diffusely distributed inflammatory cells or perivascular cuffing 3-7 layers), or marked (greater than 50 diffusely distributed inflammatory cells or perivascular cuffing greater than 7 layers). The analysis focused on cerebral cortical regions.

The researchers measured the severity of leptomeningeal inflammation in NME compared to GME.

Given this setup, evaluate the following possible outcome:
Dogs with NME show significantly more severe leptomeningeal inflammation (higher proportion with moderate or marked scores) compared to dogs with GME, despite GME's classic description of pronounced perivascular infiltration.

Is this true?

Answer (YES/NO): NO